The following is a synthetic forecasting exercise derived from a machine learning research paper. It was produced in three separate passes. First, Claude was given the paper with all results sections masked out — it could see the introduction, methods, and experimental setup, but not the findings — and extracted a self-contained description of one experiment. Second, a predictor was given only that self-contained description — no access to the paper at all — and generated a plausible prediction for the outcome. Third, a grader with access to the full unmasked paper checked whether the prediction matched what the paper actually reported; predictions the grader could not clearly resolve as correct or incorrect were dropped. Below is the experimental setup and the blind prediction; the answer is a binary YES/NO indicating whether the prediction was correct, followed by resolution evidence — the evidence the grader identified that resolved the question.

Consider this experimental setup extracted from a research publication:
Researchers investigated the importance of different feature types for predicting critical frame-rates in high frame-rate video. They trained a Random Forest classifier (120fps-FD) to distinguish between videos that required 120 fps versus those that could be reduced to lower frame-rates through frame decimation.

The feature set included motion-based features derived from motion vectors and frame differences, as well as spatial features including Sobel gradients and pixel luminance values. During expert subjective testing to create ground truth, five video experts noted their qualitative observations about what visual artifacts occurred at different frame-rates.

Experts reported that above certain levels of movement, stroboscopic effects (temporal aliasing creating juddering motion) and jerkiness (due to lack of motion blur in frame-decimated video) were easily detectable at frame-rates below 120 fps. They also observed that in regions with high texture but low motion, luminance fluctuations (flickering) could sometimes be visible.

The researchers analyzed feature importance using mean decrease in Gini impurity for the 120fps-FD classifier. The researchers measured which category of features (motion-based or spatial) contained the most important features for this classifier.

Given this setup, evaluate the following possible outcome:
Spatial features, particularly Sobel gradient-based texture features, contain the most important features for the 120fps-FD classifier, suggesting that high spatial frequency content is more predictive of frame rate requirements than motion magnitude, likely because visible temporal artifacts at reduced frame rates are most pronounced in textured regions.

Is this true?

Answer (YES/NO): NO